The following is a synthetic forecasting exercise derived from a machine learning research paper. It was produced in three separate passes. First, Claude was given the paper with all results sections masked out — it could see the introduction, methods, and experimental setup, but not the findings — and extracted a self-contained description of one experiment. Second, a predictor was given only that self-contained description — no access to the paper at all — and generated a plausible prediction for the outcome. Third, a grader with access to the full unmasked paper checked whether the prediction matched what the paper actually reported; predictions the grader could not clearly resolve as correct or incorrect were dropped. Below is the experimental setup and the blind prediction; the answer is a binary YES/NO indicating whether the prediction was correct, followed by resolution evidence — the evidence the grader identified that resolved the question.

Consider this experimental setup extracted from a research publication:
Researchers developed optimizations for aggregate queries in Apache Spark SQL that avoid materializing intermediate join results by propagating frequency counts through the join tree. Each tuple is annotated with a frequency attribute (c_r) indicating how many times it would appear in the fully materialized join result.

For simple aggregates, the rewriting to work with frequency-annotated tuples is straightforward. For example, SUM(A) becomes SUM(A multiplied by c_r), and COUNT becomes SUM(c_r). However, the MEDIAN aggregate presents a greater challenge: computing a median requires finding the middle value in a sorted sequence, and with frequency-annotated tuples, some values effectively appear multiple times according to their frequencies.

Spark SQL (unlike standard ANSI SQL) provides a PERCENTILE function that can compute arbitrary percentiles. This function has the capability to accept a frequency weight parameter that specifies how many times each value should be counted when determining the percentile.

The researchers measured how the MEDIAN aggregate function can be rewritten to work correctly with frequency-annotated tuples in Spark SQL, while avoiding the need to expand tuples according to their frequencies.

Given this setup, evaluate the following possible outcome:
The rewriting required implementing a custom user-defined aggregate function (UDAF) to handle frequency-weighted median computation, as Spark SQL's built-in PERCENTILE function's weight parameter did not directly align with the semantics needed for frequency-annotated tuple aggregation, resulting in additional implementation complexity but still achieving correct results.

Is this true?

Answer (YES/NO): NO